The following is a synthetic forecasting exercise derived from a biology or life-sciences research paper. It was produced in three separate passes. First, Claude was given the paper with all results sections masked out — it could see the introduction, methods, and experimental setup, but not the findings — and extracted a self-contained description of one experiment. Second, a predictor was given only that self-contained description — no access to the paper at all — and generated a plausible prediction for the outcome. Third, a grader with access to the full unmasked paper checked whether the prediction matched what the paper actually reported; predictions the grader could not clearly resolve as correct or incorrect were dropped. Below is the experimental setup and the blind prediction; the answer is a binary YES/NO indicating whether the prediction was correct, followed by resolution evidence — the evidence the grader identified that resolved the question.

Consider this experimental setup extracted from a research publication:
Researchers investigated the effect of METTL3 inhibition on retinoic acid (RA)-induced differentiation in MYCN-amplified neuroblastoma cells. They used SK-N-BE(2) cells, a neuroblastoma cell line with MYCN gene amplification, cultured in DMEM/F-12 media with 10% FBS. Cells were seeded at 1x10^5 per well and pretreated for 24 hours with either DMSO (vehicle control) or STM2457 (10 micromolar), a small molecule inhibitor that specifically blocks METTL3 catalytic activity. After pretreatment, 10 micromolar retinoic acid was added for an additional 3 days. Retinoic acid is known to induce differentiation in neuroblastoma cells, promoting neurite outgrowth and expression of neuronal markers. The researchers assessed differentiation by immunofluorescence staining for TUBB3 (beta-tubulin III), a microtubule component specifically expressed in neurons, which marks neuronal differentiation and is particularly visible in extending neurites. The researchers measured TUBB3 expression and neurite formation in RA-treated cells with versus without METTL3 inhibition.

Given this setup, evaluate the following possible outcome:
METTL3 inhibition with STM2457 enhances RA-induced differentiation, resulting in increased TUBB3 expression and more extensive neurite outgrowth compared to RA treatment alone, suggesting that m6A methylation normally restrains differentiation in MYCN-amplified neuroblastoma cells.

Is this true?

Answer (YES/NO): YES